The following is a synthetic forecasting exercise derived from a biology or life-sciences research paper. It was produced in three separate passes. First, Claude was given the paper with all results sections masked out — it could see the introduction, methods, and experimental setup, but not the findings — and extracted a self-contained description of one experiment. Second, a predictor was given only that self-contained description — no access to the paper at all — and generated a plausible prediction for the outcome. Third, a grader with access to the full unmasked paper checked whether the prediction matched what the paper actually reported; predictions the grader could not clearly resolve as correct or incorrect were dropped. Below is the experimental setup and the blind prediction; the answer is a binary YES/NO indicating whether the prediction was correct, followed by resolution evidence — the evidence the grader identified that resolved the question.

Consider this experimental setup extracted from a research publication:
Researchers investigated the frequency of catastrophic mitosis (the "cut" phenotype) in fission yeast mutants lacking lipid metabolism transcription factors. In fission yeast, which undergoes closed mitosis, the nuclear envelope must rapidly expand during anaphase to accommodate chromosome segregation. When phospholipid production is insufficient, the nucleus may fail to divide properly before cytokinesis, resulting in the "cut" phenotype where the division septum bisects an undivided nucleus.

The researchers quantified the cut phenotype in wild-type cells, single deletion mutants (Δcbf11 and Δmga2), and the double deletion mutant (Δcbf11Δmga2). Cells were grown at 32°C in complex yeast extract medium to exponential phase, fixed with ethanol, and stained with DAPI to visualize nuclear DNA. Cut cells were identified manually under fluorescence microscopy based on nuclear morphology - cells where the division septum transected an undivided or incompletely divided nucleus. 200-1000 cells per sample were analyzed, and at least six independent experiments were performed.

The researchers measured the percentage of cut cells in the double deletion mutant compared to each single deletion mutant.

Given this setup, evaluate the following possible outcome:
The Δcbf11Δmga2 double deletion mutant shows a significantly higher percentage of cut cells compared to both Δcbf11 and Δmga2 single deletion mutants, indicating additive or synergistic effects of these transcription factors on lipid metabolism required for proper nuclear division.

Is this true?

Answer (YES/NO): NO